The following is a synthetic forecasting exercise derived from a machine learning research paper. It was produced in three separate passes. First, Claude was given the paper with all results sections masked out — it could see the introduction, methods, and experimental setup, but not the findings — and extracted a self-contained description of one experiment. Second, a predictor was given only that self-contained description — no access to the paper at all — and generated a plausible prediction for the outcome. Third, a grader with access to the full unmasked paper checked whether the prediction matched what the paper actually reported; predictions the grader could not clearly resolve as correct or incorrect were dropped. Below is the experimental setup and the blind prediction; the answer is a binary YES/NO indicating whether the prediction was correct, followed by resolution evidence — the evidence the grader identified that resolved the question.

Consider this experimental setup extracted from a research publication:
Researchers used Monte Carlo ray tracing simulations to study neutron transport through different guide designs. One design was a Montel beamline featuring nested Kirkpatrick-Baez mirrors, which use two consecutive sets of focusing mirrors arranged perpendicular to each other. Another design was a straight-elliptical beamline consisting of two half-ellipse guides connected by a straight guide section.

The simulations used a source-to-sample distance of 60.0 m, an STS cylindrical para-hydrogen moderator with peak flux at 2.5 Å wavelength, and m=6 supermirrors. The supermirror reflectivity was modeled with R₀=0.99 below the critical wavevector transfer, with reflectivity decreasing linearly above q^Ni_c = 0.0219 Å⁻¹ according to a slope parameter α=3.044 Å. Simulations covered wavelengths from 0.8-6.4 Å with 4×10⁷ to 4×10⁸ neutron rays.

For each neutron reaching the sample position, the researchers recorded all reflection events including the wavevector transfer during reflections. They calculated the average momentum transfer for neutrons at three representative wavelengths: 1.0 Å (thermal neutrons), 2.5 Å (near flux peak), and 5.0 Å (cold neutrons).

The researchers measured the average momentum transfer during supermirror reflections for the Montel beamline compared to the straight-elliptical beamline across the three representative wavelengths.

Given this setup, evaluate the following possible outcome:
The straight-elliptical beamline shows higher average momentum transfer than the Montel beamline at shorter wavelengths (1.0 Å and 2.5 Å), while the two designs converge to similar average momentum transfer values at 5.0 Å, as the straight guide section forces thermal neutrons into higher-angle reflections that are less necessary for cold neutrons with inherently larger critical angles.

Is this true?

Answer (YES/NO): NO